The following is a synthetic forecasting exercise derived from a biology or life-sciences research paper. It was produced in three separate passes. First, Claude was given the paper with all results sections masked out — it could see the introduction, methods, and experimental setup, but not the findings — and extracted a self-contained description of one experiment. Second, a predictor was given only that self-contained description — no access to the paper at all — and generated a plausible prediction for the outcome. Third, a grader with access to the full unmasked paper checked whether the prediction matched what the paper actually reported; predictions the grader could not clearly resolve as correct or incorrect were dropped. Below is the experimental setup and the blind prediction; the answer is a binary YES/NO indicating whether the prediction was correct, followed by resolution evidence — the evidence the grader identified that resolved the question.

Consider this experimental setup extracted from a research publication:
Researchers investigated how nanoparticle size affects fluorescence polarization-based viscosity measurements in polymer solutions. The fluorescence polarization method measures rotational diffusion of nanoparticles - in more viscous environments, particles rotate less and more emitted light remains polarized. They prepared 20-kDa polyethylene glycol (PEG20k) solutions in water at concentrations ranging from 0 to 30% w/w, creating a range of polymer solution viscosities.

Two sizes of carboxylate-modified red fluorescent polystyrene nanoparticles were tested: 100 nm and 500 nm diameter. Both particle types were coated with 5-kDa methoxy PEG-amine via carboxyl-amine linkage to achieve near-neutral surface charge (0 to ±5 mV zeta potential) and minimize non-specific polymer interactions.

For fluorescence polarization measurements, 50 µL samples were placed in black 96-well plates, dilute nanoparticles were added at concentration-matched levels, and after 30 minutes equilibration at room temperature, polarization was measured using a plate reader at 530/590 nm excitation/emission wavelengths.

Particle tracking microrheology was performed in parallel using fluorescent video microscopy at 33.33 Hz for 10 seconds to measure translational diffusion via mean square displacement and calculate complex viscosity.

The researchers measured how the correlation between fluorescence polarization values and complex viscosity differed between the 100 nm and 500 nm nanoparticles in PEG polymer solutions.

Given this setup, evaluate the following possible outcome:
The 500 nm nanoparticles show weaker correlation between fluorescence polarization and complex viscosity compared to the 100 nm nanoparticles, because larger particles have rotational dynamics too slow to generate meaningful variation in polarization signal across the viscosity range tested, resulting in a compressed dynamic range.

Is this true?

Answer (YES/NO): YES